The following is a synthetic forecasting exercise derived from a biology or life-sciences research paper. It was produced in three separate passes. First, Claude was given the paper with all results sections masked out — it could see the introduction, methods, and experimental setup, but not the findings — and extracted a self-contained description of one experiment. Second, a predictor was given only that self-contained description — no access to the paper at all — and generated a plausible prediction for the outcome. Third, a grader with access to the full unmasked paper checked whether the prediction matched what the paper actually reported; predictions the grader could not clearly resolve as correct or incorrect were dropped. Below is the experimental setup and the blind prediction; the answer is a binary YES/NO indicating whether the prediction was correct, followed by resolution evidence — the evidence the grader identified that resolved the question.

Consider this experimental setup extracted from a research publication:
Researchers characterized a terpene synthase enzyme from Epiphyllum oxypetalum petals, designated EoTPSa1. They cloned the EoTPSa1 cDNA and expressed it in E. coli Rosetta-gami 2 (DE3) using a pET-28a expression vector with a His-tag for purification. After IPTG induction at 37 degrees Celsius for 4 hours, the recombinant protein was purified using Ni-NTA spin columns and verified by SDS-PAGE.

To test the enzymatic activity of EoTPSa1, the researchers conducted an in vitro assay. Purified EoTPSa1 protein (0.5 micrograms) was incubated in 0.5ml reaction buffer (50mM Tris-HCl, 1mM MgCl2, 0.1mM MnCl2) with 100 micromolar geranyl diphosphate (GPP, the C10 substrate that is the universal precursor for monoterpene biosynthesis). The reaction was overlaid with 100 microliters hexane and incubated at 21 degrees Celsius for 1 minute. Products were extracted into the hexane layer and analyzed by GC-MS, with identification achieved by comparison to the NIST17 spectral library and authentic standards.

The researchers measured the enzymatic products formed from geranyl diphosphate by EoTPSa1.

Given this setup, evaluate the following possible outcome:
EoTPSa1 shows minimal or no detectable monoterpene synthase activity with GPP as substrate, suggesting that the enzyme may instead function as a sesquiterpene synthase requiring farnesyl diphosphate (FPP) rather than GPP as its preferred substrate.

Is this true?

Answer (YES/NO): NO